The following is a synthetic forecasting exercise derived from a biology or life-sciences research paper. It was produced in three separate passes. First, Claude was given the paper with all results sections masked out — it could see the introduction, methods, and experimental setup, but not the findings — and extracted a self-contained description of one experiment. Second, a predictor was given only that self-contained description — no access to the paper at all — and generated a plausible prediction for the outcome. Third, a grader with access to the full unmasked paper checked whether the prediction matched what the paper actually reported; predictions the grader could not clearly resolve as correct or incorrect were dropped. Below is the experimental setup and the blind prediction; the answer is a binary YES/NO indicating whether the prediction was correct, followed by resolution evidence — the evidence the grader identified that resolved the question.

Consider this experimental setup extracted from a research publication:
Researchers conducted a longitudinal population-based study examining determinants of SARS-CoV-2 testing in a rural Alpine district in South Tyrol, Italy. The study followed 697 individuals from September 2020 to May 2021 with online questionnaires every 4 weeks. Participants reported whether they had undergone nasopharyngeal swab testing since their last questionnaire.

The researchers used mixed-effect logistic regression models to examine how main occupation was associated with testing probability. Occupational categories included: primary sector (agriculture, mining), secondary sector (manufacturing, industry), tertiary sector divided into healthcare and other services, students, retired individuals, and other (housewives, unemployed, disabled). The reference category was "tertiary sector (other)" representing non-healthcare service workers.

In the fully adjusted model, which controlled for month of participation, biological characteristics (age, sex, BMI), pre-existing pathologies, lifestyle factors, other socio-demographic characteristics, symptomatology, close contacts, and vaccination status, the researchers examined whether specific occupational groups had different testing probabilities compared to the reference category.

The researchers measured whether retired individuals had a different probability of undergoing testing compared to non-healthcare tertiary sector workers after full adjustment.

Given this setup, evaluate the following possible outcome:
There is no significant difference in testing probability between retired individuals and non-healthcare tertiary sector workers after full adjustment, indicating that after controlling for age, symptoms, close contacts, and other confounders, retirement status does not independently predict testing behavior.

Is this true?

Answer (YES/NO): NO